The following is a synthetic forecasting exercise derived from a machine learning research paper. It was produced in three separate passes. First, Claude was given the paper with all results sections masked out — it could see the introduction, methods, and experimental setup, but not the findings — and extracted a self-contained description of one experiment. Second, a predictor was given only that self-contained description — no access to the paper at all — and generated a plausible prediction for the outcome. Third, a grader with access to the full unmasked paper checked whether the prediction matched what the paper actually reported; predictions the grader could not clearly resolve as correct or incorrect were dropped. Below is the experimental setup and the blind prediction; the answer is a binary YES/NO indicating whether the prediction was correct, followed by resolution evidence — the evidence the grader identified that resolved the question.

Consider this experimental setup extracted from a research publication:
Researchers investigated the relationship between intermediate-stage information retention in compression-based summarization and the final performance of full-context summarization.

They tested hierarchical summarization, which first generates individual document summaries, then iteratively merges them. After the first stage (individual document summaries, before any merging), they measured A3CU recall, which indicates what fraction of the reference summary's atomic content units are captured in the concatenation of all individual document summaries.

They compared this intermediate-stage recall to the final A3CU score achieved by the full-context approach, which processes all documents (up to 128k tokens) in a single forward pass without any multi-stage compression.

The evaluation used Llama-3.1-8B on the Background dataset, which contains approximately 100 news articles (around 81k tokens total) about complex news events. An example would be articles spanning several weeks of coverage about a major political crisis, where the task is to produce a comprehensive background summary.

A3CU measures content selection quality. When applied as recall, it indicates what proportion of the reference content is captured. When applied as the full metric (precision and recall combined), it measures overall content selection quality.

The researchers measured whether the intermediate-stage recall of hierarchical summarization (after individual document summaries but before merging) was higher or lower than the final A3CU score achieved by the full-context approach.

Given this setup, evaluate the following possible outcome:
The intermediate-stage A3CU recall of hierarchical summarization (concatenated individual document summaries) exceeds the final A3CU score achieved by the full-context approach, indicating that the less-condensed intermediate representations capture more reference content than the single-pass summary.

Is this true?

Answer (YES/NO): YES